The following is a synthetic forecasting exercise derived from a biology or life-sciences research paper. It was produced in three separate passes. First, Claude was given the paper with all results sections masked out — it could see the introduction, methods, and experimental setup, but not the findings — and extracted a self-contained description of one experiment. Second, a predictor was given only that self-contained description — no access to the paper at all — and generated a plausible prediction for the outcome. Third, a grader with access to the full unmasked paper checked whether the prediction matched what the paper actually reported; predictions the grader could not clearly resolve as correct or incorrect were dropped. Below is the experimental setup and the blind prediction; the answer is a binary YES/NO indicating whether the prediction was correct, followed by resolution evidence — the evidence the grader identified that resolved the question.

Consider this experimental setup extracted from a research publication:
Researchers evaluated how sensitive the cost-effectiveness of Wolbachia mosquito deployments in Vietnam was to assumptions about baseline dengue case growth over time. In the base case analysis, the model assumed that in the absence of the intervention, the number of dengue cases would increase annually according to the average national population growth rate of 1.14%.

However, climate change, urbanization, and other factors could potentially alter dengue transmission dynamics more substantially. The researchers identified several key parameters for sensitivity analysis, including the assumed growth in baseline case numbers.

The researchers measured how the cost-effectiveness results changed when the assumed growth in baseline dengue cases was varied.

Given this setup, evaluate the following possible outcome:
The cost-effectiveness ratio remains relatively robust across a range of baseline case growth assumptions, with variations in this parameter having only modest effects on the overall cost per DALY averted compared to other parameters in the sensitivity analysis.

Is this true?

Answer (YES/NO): NO